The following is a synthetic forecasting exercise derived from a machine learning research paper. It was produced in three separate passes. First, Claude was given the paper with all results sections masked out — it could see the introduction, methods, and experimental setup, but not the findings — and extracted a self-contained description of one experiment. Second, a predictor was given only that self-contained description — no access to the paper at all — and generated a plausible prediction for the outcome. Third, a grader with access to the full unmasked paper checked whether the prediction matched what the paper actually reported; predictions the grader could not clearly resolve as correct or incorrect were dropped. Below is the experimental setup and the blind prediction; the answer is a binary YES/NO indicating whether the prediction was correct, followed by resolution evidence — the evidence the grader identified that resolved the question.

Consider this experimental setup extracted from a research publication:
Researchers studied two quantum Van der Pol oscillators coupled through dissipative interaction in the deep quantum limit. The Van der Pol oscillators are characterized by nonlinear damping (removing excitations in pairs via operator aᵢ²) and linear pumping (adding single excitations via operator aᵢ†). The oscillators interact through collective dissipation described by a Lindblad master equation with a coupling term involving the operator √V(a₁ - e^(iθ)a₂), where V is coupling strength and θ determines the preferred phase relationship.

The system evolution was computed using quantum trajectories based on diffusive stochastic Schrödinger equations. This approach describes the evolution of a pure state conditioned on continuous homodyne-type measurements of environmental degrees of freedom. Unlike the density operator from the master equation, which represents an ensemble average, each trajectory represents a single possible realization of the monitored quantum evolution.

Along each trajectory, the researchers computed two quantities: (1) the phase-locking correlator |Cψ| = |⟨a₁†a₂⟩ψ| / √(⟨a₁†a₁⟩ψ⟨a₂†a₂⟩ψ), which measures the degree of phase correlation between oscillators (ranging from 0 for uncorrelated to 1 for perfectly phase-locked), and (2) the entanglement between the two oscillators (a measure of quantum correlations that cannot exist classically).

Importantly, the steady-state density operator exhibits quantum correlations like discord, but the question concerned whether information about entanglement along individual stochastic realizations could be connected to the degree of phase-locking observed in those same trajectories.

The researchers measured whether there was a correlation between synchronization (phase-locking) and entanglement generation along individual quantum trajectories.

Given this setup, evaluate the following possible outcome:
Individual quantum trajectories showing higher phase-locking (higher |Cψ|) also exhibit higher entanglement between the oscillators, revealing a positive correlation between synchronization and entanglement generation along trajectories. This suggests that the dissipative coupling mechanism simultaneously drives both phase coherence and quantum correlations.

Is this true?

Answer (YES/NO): YES